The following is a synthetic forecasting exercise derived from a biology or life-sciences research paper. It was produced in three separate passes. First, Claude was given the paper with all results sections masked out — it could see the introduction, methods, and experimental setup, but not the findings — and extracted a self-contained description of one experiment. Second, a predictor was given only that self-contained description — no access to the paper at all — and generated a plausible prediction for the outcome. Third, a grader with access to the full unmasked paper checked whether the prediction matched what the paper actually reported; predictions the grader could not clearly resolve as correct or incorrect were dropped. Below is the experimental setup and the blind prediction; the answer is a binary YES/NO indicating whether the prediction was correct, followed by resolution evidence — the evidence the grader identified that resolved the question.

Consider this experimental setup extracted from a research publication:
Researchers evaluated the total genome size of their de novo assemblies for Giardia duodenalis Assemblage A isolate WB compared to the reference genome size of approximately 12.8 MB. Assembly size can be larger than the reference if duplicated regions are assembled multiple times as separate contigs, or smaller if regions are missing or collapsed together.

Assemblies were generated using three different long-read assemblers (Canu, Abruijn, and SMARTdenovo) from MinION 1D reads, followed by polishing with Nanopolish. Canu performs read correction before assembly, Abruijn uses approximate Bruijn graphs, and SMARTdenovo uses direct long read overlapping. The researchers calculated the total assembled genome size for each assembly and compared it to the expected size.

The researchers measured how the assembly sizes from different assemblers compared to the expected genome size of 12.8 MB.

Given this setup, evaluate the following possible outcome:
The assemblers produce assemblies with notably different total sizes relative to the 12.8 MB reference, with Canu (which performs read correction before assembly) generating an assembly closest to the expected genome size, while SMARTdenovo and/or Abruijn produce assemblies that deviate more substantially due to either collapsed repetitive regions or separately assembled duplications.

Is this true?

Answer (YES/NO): NO